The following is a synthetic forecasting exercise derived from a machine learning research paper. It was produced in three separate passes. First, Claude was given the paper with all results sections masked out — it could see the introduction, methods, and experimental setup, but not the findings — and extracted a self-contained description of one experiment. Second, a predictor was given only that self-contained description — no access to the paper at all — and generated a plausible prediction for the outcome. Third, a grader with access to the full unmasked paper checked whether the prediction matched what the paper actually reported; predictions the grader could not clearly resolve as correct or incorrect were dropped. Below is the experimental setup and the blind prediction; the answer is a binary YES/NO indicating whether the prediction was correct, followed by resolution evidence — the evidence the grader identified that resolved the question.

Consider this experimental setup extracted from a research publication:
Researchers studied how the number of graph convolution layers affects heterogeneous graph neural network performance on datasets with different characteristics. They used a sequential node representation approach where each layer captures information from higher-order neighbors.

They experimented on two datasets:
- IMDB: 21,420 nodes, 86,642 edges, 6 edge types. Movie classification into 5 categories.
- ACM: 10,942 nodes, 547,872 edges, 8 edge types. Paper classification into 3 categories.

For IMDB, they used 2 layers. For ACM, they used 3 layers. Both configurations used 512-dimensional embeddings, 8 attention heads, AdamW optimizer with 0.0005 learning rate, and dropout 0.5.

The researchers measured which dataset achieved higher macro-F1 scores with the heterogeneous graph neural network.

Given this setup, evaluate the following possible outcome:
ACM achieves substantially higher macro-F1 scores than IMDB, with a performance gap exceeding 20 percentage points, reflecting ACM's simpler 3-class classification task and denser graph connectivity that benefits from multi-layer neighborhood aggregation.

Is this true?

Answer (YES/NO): YES